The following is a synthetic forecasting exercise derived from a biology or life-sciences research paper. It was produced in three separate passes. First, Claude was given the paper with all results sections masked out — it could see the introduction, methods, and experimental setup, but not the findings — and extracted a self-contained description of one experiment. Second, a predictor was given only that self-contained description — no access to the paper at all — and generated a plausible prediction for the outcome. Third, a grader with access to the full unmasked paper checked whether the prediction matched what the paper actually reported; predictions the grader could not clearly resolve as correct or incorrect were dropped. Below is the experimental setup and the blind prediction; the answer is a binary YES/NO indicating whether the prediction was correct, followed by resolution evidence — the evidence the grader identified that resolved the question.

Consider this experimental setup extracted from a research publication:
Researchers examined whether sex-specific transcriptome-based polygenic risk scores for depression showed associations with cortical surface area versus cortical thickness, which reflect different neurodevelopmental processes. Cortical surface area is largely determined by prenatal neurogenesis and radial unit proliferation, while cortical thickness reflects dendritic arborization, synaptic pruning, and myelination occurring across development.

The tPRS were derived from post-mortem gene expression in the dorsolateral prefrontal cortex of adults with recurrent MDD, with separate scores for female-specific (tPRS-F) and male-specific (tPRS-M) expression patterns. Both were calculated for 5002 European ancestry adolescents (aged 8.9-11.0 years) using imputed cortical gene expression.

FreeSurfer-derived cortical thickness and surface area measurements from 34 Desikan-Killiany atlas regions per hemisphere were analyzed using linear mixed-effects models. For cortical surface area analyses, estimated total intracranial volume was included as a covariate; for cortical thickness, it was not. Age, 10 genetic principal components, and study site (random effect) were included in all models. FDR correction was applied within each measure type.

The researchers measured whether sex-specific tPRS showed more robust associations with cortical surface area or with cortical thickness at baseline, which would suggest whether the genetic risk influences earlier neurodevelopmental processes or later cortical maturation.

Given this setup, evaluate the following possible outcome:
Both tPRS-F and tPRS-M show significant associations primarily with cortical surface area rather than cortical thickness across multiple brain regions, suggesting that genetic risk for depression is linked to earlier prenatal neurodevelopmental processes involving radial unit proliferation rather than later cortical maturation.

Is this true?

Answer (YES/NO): NO